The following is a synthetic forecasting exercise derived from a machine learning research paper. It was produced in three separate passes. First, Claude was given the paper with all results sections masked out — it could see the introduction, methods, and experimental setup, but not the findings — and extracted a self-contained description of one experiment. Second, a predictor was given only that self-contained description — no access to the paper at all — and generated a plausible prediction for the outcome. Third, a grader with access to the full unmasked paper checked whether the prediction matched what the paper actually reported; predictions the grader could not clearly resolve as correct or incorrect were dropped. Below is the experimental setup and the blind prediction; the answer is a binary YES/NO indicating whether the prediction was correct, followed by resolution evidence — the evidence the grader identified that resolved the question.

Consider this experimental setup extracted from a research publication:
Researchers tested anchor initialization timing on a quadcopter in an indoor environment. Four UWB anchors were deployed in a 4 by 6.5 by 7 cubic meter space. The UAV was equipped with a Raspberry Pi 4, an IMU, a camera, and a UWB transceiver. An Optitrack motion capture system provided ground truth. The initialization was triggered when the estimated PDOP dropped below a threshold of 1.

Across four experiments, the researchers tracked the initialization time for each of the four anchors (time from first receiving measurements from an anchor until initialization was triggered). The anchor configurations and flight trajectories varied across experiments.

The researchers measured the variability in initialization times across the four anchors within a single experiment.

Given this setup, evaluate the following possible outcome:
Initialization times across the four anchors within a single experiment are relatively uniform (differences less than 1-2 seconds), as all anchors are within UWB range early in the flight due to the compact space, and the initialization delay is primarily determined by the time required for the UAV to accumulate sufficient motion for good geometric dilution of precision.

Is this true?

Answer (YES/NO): NO